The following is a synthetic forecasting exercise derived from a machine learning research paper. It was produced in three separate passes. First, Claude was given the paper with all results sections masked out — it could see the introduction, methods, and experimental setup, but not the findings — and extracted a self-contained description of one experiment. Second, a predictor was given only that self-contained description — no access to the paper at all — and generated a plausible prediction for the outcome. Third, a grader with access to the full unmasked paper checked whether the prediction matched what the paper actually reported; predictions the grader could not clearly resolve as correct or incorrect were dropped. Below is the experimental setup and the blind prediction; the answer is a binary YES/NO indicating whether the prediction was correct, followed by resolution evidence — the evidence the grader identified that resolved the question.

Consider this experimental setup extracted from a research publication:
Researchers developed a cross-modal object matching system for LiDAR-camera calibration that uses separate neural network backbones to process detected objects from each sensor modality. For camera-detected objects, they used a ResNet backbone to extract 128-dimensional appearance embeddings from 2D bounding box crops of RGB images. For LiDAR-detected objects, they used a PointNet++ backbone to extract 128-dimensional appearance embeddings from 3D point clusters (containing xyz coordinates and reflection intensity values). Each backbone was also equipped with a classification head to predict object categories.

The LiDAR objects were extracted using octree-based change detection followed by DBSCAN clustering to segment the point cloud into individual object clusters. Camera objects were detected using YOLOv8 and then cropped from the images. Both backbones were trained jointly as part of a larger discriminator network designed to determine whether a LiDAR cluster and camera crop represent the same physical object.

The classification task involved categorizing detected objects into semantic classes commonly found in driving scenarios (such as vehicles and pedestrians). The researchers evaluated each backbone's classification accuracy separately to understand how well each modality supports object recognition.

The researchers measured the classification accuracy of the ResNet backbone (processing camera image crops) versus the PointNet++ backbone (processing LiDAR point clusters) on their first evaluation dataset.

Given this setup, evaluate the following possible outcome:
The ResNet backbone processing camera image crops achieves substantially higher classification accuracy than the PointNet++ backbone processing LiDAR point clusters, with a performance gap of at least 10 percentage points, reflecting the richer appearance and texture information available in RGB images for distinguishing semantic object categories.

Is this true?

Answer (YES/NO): NO